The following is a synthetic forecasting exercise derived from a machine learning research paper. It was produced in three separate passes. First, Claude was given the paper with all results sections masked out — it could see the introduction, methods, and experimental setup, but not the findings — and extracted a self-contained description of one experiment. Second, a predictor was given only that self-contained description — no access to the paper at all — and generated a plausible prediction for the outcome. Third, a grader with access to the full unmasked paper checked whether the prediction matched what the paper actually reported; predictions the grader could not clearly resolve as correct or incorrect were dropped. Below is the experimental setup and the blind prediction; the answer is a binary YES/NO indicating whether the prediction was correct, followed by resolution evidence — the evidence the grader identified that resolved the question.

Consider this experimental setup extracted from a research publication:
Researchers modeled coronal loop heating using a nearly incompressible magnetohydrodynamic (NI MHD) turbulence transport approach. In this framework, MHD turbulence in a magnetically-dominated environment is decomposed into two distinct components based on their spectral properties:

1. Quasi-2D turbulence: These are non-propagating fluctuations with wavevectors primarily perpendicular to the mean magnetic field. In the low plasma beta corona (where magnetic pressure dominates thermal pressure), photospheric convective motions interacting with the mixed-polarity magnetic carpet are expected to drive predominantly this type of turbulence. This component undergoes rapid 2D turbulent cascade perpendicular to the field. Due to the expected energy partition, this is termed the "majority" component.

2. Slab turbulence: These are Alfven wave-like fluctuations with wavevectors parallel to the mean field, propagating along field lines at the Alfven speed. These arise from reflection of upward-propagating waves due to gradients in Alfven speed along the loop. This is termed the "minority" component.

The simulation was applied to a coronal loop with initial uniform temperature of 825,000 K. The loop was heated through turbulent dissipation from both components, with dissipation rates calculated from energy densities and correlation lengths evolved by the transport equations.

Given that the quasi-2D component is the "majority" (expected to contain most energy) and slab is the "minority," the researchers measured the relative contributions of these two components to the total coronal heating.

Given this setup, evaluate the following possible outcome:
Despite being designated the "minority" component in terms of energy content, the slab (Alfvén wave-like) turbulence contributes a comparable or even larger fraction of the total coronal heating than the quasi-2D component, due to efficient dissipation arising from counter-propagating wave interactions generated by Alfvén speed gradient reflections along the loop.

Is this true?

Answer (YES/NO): YES